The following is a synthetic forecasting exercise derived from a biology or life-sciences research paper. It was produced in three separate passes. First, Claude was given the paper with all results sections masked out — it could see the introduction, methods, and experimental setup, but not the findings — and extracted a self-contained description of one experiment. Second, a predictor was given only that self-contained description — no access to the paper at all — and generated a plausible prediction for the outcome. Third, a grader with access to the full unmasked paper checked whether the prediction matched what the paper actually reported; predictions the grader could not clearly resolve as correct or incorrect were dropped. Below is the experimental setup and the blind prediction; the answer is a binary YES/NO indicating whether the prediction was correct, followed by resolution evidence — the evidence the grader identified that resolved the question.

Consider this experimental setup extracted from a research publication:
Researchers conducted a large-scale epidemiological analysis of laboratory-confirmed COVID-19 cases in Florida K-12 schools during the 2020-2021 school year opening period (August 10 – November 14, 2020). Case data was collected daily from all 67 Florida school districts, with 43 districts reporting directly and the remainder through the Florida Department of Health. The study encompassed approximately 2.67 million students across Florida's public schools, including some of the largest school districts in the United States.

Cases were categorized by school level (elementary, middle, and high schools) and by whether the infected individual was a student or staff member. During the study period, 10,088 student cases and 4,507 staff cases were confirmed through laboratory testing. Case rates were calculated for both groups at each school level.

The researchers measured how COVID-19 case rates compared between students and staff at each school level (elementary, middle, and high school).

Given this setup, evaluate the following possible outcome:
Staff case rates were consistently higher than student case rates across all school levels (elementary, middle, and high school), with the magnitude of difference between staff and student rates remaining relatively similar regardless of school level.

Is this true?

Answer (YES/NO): NO